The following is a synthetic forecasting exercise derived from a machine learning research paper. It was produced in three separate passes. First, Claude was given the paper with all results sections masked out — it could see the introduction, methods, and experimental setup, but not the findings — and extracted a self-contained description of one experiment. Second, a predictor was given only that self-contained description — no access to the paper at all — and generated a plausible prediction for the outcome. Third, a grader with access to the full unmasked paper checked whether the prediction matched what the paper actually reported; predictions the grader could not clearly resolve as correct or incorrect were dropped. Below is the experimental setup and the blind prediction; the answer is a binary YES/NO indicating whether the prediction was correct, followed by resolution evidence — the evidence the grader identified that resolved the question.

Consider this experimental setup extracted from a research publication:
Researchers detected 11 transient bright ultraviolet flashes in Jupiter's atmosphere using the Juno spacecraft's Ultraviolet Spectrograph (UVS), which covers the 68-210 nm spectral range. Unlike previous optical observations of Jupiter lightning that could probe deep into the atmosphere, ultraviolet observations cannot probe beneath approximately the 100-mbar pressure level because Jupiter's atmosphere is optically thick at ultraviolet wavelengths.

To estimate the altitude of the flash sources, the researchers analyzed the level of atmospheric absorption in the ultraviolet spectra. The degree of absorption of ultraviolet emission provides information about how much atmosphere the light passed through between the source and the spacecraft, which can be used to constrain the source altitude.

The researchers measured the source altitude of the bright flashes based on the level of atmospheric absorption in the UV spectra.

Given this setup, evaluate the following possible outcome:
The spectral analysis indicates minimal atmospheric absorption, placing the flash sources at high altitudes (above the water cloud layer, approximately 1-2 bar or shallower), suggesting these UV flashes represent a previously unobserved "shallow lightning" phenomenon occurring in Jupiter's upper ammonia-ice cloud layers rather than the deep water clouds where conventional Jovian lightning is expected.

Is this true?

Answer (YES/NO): NO